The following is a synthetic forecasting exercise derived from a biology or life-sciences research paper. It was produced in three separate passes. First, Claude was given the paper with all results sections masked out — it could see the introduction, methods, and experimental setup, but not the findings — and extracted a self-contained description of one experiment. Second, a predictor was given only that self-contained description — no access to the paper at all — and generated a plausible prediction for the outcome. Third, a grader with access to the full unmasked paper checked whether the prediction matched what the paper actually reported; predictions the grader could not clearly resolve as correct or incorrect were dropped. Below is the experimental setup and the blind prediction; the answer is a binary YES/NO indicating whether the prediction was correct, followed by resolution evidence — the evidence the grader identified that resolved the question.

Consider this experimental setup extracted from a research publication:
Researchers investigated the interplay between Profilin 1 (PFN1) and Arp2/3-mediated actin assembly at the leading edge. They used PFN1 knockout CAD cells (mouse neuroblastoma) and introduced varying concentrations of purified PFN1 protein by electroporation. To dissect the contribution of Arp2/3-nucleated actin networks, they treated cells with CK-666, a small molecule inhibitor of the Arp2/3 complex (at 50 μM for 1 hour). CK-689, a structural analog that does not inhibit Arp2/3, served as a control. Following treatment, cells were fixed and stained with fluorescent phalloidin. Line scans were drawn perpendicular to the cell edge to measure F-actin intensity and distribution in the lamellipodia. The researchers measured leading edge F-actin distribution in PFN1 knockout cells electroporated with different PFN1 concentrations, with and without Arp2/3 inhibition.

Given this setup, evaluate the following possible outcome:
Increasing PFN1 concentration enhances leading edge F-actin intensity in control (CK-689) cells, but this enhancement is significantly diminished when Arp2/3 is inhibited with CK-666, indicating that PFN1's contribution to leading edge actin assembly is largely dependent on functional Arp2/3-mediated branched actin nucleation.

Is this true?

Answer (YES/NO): NO